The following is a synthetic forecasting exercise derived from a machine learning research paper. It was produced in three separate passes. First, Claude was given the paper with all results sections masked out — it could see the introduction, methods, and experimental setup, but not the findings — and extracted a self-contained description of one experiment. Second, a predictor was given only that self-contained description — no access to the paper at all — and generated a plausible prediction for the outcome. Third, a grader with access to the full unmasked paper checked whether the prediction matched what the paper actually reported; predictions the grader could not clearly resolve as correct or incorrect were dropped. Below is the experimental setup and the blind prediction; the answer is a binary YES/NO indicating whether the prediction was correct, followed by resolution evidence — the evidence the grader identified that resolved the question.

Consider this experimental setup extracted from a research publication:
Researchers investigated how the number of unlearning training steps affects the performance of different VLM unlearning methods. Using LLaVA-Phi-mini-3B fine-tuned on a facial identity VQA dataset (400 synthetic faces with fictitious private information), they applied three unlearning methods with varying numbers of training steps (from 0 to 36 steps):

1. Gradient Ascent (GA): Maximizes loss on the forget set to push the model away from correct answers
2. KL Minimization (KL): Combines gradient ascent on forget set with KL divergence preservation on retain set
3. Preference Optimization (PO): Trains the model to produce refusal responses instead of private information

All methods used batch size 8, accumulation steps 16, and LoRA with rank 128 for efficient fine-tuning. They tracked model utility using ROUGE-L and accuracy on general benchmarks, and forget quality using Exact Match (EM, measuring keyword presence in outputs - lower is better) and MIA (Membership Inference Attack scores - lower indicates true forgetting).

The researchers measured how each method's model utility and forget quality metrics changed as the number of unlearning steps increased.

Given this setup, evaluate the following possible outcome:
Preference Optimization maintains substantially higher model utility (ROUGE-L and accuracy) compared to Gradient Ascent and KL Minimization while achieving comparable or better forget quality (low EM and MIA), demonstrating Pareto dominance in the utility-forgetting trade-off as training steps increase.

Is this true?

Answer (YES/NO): NO